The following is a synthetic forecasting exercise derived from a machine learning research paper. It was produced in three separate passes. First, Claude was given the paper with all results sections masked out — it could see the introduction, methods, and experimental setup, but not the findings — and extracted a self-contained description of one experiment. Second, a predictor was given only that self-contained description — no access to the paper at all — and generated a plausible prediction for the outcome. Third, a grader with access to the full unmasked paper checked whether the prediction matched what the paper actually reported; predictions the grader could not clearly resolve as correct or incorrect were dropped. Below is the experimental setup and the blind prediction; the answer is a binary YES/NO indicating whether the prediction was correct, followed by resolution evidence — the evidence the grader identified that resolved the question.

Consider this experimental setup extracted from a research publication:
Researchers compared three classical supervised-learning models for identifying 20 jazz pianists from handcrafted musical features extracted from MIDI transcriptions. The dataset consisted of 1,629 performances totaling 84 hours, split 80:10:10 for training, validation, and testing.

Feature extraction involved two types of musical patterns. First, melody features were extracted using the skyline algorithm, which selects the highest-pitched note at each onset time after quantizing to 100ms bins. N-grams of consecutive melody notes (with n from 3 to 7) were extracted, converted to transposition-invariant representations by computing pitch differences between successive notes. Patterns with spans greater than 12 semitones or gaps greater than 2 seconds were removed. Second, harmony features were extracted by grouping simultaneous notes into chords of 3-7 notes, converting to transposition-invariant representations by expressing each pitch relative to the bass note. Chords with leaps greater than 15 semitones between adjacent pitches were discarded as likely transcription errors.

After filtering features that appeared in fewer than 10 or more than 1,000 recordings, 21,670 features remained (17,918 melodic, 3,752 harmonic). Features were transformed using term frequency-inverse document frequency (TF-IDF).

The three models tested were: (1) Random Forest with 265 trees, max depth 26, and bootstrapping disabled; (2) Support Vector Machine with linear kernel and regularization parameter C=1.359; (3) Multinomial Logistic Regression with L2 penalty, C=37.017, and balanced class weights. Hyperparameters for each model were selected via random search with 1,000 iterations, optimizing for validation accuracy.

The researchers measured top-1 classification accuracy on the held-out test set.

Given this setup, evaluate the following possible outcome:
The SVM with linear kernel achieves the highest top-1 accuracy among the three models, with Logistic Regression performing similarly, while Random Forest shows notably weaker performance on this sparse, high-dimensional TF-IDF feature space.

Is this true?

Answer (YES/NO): NO